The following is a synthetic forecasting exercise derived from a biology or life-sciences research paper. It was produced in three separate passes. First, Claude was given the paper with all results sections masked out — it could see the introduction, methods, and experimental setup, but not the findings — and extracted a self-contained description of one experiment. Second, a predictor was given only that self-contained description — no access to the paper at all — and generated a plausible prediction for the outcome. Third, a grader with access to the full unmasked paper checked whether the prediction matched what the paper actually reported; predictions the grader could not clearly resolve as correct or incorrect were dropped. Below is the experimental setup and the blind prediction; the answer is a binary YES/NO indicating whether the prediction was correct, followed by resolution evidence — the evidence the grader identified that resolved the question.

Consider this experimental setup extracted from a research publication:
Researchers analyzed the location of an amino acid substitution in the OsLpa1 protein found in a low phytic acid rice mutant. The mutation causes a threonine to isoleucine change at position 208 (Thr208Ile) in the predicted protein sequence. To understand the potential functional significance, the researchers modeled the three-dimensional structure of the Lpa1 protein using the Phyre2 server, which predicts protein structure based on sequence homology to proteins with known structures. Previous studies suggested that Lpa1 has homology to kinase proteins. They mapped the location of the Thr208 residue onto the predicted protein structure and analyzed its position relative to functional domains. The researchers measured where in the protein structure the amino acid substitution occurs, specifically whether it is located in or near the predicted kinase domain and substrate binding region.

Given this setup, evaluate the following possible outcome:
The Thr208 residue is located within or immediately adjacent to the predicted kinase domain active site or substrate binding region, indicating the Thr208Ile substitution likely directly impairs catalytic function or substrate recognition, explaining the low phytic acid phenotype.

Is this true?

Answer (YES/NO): NO